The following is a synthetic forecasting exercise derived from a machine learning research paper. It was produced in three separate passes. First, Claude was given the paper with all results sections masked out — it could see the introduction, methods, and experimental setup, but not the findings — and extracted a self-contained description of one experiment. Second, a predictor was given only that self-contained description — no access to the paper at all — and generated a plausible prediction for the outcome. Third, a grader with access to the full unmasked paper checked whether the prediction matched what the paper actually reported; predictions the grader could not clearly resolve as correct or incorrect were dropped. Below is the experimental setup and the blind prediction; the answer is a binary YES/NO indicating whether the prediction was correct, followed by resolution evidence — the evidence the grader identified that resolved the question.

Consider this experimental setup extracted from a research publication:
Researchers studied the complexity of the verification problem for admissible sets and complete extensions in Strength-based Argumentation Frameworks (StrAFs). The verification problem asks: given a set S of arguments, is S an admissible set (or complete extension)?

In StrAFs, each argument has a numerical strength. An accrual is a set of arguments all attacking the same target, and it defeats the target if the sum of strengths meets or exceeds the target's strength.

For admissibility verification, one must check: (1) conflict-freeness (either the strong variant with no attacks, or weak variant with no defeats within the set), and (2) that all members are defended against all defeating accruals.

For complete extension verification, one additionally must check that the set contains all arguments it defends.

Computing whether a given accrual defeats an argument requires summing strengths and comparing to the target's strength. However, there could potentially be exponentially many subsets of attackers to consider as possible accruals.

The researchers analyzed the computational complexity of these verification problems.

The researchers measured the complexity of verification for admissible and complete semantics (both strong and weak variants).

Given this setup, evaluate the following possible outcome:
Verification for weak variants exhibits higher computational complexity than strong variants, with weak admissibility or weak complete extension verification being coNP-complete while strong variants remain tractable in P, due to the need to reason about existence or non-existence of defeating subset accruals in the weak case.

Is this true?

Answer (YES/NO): NO